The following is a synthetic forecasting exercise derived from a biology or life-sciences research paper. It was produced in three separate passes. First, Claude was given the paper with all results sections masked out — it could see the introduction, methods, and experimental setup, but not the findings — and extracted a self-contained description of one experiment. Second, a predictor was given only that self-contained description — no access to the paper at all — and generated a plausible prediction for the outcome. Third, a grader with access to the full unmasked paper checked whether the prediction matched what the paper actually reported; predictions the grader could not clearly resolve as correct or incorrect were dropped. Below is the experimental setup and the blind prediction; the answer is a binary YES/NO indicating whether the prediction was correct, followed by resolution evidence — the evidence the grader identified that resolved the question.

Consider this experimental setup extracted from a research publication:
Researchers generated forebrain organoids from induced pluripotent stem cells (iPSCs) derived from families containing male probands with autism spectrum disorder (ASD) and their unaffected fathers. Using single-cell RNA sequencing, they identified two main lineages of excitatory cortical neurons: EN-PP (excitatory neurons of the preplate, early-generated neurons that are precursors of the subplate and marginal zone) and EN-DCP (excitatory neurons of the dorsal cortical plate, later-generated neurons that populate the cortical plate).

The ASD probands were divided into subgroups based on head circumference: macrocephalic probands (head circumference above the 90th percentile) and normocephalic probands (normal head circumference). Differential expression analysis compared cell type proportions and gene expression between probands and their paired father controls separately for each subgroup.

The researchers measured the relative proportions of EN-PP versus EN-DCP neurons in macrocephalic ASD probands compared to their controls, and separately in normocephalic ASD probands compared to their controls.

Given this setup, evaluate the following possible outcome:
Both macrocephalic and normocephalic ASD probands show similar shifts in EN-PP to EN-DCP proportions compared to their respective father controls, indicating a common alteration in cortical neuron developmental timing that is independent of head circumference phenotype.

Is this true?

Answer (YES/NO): NO